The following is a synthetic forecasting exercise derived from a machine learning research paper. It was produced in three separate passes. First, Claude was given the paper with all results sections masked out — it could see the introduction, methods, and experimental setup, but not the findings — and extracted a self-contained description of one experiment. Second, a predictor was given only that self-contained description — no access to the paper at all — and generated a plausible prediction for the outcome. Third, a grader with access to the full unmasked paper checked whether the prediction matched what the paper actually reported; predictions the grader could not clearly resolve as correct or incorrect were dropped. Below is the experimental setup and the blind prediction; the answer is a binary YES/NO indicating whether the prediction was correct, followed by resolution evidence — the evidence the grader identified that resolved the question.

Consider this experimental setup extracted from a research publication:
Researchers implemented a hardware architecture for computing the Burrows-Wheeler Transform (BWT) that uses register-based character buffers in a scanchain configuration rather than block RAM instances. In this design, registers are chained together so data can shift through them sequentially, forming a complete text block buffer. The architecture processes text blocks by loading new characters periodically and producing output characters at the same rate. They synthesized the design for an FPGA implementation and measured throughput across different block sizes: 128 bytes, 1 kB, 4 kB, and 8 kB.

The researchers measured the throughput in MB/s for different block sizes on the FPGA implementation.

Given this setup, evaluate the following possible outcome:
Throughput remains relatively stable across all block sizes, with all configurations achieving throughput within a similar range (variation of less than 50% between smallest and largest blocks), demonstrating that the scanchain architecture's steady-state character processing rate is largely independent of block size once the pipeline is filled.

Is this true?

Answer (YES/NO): NO